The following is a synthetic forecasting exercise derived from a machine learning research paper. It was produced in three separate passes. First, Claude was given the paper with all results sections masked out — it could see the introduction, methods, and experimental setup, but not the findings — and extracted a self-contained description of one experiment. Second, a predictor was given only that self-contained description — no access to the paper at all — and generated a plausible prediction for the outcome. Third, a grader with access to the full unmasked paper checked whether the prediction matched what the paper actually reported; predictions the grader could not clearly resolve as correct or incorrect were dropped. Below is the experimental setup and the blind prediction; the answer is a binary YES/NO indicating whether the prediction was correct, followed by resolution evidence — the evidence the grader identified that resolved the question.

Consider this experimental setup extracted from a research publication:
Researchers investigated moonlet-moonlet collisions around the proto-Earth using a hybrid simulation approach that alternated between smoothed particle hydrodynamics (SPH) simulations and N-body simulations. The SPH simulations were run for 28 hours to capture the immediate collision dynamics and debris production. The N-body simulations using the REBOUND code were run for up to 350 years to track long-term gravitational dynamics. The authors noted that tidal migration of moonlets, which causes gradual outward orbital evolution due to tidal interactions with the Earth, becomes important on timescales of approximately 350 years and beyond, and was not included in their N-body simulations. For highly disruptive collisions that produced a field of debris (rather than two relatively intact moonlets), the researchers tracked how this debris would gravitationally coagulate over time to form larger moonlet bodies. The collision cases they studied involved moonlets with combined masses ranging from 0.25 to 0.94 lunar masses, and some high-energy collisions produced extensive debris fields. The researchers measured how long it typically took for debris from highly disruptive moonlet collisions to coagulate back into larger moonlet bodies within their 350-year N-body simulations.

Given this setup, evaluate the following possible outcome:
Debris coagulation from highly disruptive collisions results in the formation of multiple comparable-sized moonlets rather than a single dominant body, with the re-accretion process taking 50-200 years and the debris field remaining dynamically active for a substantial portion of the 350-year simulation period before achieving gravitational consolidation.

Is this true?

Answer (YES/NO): NO